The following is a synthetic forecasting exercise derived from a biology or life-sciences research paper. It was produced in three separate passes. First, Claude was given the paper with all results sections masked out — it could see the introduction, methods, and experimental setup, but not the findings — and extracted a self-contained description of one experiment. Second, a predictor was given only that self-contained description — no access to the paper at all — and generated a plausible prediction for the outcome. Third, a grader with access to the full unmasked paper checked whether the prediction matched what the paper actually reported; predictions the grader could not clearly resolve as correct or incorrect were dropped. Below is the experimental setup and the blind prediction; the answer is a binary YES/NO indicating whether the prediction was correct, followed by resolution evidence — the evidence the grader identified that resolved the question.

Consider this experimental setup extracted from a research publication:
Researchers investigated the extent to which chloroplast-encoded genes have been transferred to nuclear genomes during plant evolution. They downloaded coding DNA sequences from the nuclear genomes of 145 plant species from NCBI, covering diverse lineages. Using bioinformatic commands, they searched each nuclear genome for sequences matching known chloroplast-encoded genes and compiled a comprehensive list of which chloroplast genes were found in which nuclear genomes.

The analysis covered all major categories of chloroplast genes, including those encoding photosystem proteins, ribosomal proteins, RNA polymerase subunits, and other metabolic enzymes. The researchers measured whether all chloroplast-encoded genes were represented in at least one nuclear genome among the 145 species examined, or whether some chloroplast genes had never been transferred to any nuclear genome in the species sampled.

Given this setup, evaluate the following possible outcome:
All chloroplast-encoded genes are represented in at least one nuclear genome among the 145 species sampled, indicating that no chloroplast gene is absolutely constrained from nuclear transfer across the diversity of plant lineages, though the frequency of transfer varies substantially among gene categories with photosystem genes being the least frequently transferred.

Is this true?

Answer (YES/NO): NO